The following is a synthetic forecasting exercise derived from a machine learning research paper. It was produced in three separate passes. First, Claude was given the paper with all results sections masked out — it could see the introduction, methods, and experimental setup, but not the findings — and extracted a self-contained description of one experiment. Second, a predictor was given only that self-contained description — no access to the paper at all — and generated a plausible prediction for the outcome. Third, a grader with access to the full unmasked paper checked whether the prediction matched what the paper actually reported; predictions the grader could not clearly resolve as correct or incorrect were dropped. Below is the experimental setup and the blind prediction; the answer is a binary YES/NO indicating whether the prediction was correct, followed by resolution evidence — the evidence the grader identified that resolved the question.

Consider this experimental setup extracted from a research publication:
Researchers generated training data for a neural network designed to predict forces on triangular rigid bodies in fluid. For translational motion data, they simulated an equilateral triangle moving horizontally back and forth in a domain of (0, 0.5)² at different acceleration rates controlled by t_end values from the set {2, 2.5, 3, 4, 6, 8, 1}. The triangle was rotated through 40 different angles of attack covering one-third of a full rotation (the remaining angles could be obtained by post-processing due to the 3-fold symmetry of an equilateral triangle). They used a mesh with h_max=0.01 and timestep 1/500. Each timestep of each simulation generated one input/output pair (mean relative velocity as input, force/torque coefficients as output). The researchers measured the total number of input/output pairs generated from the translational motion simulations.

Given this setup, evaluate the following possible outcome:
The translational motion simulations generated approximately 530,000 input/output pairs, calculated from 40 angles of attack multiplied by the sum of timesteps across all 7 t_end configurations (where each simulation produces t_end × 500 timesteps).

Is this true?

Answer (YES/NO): NO